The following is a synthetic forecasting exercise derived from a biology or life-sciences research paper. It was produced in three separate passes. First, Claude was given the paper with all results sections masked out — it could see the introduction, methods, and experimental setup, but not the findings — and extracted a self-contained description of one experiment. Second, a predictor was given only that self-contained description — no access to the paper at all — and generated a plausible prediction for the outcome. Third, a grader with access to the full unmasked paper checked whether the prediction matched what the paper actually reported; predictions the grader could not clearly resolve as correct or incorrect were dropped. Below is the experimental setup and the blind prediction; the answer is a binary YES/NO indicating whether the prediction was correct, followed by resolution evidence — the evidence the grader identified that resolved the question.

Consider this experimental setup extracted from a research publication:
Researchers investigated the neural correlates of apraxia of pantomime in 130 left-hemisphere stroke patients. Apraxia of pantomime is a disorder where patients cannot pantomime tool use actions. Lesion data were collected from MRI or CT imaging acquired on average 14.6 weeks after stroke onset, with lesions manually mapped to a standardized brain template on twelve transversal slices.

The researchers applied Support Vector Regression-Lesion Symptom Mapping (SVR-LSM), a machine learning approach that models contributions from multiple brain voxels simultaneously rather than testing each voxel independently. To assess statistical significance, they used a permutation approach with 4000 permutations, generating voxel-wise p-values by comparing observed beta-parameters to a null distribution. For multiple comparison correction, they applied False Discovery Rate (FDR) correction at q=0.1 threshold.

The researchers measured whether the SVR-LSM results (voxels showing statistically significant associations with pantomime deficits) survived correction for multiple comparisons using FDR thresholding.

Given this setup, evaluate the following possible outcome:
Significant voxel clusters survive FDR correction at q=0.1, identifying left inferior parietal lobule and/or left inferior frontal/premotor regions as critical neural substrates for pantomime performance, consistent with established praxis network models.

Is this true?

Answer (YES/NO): NO